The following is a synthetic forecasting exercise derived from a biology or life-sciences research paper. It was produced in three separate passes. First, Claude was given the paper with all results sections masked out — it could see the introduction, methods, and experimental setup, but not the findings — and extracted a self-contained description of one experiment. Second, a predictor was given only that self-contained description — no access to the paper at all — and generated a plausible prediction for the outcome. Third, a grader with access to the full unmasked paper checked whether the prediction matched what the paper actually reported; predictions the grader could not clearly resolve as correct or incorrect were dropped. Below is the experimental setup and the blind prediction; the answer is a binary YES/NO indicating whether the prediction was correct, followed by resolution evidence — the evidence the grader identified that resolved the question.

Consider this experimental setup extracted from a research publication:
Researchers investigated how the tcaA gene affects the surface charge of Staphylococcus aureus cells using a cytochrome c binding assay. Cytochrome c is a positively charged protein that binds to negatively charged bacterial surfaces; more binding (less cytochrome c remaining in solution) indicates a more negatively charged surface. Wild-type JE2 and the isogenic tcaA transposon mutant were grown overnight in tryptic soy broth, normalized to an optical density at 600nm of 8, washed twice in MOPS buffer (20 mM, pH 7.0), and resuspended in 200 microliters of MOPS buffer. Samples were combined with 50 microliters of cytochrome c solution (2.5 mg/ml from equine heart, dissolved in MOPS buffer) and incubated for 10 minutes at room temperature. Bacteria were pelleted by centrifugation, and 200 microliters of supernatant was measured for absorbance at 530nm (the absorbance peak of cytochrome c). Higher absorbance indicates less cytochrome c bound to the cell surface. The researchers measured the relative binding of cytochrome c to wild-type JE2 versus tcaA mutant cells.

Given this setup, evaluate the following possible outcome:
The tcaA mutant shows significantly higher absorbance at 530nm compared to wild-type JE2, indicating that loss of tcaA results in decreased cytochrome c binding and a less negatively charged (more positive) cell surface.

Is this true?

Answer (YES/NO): YES